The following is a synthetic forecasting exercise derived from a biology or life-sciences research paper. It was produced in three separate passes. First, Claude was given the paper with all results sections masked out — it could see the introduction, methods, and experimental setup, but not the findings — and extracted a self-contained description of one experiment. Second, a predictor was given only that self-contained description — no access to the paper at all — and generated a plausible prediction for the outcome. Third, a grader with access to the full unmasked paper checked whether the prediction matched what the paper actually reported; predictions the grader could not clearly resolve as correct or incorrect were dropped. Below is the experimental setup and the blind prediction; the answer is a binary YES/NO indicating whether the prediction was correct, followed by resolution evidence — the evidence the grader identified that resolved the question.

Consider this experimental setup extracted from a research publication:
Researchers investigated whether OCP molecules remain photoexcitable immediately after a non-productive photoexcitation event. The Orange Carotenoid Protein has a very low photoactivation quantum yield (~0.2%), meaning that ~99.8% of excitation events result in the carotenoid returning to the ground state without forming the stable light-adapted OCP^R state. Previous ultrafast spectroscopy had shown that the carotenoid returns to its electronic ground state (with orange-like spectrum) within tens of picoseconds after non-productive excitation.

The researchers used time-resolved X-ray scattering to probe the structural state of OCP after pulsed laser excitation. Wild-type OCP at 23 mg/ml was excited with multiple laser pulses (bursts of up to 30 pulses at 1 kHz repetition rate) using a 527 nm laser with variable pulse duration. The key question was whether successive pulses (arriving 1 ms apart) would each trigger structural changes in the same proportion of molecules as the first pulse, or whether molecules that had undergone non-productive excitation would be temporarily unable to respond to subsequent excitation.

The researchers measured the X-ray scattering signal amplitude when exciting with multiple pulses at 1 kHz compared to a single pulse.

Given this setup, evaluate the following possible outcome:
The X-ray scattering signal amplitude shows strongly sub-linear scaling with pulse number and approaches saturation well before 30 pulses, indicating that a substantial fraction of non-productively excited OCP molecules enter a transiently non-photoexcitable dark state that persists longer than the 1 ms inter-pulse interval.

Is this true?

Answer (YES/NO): NO